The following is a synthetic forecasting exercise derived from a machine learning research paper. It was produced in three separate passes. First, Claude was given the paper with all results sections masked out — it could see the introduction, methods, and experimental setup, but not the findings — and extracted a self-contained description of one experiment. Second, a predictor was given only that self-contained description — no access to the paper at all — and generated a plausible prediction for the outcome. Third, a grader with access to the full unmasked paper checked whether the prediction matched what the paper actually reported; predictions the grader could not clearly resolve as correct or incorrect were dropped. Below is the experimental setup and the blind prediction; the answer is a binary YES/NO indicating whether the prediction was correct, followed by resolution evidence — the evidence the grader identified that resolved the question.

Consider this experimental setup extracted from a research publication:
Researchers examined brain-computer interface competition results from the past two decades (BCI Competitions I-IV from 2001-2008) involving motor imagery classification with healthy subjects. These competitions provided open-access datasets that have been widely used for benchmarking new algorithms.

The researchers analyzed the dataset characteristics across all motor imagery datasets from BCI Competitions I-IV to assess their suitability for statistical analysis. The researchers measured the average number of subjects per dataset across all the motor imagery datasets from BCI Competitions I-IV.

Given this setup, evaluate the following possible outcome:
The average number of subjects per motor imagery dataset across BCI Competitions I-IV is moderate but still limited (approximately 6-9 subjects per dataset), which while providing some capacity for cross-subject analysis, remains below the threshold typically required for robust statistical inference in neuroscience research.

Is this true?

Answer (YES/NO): NO